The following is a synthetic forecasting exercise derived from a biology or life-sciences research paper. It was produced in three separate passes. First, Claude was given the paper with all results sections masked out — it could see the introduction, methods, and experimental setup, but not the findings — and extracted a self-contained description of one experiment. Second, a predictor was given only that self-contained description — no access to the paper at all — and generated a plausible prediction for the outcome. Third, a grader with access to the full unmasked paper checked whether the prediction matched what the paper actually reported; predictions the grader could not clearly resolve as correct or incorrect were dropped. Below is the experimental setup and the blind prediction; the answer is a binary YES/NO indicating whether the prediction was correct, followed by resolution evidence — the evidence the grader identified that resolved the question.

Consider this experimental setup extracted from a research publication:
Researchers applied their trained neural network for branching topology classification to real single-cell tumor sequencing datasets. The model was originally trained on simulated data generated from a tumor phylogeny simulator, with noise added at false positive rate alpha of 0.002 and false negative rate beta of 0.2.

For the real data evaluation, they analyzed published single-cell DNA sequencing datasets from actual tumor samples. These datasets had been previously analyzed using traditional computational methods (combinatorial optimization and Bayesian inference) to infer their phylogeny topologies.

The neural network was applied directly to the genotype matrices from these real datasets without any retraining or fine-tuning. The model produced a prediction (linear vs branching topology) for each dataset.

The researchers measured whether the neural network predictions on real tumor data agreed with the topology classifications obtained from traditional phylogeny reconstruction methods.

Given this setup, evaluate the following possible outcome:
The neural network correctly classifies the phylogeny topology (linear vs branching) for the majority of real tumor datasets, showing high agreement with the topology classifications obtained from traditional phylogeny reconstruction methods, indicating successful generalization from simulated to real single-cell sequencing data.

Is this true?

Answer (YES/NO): YES